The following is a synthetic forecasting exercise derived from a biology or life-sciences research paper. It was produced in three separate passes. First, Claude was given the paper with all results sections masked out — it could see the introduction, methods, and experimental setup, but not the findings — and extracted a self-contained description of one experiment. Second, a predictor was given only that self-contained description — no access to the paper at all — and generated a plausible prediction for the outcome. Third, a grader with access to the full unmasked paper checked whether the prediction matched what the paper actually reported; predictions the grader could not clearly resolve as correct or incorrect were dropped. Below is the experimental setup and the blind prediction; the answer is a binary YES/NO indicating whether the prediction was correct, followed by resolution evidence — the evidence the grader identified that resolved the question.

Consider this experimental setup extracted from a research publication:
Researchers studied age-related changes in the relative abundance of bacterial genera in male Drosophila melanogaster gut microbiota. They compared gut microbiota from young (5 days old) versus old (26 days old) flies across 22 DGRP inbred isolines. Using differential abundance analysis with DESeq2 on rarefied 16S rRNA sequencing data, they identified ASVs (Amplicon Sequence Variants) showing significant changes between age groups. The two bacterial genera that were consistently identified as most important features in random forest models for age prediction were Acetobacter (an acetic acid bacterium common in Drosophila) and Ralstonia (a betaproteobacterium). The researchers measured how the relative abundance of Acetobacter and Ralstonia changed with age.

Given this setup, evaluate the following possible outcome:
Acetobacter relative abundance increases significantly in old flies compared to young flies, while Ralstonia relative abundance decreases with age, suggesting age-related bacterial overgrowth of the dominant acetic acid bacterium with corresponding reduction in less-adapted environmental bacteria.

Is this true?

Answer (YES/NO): YES